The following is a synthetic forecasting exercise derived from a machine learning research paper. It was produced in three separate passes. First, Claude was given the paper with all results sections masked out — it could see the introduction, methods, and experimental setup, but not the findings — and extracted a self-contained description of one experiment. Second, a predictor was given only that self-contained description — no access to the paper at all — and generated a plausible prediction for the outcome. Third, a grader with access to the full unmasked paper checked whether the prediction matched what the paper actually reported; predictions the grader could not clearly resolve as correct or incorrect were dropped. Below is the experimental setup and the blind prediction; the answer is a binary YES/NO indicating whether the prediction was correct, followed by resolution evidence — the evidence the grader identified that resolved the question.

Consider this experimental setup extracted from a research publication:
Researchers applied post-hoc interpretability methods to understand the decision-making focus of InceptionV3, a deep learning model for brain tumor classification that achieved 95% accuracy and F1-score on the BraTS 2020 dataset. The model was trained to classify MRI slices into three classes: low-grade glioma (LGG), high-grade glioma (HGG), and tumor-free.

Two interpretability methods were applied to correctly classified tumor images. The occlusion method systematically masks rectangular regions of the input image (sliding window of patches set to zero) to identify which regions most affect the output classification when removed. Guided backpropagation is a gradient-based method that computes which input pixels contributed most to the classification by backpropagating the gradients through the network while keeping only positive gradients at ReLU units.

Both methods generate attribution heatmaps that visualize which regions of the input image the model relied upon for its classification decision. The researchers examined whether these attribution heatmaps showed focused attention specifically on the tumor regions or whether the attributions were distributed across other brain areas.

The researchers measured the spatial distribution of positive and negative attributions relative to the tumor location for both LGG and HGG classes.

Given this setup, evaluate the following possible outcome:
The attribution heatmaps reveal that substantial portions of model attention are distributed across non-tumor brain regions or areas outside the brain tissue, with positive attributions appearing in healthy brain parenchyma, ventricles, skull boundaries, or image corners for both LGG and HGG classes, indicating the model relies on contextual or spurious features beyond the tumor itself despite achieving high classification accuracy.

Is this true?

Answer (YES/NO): YES